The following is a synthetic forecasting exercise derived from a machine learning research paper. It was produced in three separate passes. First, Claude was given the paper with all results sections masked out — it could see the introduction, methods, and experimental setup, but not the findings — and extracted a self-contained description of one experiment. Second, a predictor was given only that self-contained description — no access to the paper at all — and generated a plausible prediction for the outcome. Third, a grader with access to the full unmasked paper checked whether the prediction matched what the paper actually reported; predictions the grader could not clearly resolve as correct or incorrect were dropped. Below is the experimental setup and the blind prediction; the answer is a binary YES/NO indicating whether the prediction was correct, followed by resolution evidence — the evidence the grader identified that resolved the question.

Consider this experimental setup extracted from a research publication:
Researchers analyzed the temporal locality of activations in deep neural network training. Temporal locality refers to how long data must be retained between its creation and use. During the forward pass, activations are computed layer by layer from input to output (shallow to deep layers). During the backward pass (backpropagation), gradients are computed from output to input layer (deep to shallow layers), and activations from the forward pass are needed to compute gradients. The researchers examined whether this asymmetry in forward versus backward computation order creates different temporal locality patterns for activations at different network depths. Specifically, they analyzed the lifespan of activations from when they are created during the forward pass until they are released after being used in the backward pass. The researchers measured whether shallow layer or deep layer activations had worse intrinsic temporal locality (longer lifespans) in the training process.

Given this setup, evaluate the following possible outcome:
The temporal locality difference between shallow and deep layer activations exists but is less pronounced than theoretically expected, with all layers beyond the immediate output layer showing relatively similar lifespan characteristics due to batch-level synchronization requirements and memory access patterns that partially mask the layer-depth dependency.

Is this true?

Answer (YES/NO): NO